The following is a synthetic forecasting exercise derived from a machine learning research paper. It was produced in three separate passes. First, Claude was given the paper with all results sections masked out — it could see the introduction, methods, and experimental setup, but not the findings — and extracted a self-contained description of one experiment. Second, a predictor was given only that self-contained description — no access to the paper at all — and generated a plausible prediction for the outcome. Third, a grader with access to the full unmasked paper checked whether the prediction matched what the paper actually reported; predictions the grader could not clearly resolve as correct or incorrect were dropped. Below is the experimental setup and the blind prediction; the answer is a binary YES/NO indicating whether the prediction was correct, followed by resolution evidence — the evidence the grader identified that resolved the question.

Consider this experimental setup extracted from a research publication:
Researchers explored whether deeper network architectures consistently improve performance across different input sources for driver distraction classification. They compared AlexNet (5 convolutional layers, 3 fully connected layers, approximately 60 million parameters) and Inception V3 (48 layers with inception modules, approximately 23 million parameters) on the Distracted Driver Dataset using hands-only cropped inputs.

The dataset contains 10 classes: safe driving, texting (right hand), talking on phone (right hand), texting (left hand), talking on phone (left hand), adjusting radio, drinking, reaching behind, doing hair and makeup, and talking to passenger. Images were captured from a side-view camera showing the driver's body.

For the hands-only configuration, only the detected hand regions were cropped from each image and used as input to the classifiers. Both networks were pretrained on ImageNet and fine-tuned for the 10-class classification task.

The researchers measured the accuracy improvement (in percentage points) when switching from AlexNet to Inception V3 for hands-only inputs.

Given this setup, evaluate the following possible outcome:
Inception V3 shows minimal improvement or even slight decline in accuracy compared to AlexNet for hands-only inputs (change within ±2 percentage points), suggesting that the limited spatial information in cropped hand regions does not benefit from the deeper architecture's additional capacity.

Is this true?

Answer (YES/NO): NO